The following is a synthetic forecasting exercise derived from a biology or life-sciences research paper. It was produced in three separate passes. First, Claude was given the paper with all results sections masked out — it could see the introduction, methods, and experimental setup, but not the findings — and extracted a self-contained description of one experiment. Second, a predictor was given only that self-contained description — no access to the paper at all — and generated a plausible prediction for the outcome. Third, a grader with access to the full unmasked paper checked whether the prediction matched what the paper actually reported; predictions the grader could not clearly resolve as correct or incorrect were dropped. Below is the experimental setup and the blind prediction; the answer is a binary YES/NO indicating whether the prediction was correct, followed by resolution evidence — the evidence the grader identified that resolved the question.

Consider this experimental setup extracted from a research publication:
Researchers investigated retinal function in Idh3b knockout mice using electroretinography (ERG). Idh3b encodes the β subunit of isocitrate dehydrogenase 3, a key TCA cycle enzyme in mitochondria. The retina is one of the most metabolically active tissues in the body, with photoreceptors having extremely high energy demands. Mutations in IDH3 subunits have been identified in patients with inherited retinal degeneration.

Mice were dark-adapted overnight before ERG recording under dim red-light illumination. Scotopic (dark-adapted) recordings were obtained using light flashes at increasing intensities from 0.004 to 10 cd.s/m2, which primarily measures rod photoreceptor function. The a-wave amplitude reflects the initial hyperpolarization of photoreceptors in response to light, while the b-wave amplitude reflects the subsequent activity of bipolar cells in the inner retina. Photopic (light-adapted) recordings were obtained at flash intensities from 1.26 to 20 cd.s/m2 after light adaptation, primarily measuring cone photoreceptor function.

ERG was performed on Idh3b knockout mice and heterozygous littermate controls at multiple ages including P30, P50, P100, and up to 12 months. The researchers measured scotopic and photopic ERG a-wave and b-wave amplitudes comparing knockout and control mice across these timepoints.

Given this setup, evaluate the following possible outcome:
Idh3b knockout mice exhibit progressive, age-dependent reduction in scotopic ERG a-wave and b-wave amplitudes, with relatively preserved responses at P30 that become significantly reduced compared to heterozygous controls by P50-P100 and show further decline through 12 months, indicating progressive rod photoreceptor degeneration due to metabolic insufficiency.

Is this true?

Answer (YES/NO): NO